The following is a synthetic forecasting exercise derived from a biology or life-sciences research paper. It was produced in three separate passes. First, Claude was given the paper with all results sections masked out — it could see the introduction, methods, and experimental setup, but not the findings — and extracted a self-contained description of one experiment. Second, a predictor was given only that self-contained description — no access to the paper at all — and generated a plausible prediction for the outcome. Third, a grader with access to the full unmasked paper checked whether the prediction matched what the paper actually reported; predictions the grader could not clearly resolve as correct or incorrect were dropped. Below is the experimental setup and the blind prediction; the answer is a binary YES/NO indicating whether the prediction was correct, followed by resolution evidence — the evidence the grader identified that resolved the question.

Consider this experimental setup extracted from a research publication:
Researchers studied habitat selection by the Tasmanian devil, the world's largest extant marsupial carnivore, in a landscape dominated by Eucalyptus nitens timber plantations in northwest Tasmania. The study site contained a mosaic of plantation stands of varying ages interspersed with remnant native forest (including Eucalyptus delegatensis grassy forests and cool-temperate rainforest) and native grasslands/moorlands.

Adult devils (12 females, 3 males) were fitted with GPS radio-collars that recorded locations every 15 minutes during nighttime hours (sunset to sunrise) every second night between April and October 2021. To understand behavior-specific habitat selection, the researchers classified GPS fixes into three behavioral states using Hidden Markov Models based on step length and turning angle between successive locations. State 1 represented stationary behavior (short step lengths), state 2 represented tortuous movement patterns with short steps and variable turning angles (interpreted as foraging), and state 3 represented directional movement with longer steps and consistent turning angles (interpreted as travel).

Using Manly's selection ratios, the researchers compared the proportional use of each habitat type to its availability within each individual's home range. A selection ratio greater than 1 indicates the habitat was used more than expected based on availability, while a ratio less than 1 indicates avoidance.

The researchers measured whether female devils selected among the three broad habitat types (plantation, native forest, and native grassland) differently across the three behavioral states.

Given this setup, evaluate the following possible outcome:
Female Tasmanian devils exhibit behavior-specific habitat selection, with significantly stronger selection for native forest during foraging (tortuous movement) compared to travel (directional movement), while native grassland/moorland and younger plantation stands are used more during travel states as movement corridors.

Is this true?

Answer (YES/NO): NO